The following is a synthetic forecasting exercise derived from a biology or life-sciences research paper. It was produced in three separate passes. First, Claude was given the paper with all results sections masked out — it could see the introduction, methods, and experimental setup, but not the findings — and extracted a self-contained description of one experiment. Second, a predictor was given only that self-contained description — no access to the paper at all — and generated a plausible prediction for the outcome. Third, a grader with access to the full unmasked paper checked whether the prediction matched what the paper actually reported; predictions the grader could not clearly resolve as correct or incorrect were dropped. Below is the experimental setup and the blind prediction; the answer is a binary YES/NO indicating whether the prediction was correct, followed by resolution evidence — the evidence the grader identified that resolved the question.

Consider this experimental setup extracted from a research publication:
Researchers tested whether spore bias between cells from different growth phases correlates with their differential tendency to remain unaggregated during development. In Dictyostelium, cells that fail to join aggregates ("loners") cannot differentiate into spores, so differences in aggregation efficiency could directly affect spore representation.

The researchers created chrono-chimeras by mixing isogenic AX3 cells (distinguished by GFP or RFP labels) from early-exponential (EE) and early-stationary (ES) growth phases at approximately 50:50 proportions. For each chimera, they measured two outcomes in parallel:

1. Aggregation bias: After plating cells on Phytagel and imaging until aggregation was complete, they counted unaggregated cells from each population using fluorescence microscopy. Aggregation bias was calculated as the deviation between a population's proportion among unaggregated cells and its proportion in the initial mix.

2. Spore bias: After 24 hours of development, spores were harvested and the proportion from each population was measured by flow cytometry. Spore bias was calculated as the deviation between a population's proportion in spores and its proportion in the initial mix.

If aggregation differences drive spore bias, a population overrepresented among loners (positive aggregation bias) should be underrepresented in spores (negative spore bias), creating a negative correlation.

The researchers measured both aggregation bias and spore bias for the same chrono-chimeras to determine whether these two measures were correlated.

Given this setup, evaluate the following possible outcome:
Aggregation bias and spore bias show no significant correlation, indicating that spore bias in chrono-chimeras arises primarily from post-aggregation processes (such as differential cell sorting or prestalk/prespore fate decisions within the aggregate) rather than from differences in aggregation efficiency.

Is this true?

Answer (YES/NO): NO